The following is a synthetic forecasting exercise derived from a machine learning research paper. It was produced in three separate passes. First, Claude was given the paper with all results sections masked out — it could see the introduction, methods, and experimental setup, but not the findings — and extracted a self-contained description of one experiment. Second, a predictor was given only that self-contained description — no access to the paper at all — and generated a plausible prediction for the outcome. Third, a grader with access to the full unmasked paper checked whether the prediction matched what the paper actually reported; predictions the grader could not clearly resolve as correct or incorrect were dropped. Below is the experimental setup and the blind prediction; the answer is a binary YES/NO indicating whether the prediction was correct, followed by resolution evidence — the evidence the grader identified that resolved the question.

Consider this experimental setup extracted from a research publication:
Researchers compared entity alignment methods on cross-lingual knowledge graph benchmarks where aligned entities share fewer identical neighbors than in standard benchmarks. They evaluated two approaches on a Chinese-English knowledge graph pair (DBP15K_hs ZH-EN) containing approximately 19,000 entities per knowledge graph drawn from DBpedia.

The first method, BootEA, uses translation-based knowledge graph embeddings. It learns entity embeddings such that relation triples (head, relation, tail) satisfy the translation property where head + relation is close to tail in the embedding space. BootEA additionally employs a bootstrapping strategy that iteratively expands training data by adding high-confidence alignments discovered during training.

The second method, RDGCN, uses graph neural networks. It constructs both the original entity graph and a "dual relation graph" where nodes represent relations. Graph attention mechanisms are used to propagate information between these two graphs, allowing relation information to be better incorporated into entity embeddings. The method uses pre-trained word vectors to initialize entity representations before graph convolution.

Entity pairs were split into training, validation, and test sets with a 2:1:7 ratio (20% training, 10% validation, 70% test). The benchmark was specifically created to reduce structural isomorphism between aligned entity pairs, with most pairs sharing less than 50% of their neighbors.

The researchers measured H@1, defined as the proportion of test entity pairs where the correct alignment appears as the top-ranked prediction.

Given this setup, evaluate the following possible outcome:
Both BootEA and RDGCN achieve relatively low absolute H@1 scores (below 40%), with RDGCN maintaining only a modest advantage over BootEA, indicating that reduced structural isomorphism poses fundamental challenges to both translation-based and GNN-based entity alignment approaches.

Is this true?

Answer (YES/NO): NO